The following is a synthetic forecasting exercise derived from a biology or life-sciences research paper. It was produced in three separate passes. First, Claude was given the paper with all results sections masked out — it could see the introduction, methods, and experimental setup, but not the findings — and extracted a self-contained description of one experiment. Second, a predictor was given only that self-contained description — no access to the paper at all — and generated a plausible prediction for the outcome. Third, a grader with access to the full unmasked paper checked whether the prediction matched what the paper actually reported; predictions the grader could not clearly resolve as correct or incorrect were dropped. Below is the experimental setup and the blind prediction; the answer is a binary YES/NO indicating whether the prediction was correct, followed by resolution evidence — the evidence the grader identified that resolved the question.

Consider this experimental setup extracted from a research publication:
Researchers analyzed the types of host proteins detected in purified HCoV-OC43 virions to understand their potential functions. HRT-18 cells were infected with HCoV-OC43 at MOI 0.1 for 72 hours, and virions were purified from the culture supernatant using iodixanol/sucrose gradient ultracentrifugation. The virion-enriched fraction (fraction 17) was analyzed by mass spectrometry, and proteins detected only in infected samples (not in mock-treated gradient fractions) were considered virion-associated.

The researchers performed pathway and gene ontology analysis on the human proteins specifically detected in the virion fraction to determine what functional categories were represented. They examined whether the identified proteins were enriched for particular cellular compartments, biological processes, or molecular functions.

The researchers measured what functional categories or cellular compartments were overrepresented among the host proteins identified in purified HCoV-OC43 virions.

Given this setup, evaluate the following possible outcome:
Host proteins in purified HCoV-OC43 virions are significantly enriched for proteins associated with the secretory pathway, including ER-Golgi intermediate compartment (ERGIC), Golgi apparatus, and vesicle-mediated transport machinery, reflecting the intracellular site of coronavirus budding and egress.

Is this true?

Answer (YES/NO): NO